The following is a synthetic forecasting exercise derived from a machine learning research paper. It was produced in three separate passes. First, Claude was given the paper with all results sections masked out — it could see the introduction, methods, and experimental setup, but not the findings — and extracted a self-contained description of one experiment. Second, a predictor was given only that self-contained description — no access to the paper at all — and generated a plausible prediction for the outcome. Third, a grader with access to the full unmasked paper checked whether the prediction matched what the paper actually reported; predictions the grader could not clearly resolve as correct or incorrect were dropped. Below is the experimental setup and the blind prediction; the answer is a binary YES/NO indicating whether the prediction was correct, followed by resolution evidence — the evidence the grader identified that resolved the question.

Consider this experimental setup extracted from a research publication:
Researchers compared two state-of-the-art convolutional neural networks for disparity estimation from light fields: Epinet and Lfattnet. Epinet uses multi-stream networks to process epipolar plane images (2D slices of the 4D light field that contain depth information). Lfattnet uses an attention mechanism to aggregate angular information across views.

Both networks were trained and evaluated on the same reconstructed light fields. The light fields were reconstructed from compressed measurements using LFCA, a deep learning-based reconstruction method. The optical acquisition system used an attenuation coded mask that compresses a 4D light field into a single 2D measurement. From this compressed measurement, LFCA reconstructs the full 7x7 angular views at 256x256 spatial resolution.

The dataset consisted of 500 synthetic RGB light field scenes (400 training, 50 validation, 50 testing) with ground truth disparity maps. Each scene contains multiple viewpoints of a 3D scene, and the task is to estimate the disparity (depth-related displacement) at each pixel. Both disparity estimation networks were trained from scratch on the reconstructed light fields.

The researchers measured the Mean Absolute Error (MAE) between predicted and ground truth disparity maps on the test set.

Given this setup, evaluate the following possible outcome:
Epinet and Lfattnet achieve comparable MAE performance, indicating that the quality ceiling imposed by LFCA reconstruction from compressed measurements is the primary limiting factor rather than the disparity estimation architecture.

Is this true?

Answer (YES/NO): NO